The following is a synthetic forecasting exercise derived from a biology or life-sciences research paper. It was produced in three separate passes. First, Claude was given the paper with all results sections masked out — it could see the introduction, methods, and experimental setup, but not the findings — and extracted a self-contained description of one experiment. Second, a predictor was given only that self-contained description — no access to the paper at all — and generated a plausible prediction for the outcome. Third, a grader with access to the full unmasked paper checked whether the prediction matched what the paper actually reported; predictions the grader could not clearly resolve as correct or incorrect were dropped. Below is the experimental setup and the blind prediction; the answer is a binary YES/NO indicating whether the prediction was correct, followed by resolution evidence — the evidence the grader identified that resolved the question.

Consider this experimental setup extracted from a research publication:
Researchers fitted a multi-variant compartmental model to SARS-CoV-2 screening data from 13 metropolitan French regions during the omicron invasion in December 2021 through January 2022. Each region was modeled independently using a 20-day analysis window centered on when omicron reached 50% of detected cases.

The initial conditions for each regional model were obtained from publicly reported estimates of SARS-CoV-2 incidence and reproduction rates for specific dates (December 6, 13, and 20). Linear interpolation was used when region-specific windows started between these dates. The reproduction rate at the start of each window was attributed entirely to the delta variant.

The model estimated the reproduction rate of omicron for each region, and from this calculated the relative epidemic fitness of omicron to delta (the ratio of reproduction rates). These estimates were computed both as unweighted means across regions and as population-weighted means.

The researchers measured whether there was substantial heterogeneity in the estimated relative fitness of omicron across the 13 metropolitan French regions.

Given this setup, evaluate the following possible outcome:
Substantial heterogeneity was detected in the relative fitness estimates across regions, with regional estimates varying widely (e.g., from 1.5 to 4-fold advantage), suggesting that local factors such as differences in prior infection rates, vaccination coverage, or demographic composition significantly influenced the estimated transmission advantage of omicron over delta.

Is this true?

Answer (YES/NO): NO